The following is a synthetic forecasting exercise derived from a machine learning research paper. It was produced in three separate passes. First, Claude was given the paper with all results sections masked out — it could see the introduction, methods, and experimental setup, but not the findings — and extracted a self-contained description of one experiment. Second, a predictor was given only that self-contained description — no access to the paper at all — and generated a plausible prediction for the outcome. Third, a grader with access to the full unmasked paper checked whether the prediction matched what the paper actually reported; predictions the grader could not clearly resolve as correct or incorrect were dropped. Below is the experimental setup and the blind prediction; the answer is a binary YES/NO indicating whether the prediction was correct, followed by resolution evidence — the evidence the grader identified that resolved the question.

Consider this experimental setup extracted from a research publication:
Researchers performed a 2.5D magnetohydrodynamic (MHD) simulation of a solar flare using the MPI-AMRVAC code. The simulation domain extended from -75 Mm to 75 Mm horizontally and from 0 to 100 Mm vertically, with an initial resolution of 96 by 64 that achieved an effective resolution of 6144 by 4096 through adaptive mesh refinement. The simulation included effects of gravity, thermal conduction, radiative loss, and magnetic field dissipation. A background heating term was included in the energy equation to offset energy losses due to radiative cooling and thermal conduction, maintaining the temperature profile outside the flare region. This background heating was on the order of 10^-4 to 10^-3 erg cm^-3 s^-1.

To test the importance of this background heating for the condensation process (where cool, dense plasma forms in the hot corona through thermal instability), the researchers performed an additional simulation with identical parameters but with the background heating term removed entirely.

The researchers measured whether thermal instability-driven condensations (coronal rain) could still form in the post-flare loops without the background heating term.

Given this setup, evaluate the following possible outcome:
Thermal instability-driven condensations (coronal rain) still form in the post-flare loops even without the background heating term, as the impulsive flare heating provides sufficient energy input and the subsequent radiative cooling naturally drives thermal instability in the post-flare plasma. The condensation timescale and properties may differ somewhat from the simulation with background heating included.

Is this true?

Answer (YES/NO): YES